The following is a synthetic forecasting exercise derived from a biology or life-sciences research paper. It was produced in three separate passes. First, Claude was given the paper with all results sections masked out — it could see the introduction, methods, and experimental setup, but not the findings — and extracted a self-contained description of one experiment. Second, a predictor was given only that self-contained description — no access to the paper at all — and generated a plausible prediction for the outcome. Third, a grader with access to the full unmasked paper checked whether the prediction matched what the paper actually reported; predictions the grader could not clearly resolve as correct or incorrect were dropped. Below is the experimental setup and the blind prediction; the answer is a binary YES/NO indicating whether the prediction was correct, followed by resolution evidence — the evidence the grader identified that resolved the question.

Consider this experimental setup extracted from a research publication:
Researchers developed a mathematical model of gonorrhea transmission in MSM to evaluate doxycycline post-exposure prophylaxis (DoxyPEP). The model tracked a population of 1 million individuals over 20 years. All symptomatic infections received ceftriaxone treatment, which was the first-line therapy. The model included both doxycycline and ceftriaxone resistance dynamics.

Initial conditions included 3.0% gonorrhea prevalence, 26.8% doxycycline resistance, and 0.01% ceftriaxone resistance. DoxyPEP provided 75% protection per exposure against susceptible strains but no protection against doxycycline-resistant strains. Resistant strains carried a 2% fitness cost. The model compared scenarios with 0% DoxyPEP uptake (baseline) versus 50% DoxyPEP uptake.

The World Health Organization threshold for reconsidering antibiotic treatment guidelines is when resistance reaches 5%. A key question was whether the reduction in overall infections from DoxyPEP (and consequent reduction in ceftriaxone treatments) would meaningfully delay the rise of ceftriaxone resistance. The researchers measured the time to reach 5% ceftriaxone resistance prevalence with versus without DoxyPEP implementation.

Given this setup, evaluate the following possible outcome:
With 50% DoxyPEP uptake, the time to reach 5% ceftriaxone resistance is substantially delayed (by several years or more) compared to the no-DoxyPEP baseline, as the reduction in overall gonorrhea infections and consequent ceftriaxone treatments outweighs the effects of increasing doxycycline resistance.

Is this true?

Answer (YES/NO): NO